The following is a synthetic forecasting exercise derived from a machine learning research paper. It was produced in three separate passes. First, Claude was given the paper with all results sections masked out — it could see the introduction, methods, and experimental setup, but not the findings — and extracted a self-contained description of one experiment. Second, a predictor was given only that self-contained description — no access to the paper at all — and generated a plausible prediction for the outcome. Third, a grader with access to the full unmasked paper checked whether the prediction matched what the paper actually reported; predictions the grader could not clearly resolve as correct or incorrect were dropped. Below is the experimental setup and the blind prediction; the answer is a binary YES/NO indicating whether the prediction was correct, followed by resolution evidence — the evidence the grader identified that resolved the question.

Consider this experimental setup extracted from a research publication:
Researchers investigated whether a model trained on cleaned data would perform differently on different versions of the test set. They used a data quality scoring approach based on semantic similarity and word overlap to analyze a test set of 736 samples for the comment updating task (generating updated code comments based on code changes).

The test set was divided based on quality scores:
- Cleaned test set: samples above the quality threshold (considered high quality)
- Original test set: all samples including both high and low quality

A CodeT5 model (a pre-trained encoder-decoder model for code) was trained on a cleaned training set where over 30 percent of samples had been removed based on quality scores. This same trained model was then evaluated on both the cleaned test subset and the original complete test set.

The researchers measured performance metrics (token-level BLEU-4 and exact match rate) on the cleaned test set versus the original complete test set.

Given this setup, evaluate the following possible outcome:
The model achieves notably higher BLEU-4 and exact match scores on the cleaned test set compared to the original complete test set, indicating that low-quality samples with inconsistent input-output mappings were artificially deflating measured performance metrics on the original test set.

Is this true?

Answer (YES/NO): YES